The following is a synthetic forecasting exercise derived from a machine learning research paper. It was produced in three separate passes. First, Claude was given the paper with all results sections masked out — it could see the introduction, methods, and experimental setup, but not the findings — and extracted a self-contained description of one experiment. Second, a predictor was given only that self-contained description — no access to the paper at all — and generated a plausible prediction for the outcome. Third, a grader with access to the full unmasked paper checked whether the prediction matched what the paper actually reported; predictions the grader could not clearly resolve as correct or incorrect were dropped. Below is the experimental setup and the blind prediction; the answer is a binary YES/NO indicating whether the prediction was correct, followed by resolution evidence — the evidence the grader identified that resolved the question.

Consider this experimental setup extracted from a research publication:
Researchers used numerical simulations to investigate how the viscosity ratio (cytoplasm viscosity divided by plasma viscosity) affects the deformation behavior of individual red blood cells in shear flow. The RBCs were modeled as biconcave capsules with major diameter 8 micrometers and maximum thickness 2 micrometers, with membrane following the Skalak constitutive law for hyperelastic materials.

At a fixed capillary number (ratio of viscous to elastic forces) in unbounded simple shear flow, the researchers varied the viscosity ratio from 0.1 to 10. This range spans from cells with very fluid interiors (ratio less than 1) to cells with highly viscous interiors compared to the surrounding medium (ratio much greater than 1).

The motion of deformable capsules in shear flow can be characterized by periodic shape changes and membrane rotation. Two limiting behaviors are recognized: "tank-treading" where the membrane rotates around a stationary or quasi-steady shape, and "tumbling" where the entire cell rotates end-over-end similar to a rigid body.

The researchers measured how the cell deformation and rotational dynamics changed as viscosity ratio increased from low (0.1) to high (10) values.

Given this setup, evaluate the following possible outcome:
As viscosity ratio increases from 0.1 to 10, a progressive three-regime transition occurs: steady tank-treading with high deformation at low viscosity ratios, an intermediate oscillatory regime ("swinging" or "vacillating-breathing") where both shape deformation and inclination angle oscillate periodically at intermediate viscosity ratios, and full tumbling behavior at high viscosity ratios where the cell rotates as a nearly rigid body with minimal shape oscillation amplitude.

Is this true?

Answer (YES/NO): NO